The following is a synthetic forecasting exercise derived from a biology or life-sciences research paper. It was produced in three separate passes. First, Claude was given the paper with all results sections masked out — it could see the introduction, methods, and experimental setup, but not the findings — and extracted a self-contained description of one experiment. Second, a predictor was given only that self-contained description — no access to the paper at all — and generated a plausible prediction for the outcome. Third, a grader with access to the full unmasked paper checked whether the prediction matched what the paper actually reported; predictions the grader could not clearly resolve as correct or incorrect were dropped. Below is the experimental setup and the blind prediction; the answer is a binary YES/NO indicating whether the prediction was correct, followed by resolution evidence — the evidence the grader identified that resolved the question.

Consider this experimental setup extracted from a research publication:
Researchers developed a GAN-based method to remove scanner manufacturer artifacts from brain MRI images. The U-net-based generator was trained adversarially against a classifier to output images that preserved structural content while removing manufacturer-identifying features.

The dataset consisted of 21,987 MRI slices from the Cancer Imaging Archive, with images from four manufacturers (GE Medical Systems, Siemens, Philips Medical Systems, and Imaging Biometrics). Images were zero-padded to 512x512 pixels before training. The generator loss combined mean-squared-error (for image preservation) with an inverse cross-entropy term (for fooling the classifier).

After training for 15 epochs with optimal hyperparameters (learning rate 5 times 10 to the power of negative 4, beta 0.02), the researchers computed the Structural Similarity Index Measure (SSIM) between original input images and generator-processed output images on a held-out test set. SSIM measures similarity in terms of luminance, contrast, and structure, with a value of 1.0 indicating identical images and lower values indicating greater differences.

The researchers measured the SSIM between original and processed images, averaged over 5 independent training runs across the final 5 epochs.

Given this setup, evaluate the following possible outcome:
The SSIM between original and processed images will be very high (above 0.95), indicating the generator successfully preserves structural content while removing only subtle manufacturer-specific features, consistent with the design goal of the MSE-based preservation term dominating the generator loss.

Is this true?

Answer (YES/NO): YES